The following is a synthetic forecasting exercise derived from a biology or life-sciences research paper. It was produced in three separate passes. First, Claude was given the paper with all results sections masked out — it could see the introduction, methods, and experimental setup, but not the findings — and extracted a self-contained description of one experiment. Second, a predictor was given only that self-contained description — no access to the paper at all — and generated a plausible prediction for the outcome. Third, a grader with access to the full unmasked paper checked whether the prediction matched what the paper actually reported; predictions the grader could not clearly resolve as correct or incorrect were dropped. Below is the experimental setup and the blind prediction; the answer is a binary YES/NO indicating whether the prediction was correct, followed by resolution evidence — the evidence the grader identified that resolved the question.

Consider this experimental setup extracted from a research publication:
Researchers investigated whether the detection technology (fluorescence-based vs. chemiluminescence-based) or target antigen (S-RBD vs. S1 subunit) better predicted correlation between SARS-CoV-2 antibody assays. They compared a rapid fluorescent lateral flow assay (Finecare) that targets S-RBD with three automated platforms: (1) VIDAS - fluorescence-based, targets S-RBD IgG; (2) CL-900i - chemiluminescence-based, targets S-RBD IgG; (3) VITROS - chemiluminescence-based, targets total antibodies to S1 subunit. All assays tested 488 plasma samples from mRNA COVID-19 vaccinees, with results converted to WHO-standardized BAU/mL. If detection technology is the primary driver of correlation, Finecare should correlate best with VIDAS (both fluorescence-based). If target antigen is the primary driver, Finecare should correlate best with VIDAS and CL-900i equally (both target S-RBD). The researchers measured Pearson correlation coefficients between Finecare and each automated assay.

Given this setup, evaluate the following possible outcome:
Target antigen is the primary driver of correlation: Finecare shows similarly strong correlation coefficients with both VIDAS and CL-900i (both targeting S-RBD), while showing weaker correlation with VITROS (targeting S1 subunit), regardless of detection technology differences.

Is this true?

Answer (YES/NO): NO